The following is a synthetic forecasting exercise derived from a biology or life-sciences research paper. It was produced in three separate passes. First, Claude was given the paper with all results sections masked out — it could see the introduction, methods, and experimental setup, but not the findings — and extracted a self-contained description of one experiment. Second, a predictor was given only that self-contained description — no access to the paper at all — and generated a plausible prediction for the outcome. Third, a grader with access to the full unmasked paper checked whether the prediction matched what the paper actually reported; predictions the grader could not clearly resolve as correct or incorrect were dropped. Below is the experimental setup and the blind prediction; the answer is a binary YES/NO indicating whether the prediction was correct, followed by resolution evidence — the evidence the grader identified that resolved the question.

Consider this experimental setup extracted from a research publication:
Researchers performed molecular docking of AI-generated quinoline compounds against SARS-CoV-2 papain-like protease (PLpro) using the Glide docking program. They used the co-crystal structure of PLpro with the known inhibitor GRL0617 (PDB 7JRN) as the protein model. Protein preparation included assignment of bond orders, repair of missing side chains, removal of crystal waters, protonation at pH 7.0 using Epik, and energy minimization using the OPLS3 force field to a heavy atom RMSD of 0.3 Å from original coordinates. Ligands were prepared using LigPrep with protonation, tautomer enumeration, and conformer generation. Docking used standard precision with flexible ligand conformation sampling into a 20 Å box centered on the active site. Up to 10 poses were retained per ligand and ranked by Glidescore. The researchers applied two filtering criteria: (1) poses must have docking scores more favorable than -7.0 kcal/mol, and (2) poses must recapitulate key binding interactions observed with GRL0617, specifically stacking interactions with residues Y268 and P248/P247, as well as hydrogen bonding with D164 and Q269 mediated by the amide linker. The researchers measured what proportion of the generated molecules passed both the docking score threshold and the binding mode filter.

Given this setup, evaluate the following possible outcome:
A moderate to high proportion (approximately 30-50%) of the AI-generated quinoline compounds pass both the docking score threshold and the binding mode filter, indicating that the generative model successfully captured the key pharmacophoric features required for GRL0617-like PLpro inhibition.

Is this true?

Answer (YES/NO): NO